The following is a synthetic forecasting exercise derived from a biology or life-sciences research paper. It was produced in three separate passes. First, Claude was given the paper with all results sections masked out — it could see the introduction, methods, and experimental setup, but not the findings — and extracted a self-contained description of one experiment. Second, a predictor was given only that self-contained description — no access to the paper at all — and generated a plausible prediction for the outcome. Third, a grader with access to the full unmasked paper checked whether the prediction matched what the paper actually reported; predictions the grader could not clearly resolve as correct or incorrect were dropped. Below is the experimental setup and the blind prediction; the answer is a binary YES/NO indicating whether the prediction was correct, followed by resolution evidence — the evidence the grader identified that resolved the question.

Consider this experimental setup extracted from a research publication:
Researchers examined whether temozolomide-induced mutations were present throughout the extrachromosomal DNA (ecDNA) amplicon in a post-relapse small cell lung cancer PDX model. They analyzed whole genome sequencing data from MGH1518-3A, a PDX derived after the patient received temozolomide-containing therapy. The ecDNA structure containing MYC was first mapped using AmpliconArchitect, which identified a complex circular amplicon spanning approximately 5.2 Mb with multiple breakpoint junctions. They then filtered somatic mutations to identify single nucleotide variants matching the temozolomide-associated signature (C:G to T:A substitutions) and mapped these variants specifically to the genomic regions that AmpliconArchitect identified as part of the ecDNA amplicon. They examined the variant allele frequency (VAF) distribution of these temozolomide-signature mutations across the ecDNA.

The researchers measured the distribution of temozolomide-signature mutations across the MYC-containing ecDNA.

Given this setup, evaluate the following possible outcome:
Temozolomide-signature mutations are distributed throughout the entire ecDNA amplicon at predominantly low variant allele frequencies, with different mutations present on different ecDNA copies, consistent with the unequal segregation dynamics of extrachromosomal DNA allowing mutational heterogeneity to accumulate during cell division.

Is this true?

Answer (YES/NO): NO